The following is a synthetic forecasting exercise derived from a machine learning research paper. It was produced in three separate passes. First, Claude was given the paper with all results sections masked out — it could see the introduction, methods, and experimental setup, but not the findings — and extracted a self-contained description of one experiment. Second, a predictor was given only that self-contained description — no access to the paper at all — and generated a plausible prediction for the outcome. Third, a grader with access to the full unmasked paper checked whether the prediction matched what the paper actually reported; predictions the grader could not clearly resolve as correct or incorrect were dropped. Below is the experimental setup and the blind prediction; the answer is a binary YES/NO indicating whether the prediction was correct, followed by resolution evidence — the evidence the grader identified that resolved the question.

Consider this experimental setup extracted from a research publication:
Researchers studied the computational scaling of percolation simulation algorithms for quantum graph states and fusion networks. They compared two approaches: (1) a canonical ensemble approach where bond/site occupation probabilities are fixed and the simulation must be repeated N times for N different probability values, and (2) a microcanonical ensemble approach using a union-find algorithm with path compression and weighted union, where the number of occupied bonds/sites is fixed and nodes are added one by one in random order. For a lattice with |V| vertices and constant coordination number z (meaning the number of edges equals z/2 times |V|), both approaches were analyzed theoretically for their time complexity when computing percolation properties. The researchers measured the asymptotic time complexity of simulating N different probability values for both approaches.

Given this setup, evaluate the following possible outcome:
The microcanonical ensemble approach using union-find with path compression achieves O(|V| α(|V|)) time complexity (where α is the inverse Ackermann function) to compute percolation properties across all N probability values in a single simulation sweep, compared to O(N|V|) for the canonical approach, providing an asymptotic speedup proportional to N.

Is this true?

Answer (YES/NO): YES